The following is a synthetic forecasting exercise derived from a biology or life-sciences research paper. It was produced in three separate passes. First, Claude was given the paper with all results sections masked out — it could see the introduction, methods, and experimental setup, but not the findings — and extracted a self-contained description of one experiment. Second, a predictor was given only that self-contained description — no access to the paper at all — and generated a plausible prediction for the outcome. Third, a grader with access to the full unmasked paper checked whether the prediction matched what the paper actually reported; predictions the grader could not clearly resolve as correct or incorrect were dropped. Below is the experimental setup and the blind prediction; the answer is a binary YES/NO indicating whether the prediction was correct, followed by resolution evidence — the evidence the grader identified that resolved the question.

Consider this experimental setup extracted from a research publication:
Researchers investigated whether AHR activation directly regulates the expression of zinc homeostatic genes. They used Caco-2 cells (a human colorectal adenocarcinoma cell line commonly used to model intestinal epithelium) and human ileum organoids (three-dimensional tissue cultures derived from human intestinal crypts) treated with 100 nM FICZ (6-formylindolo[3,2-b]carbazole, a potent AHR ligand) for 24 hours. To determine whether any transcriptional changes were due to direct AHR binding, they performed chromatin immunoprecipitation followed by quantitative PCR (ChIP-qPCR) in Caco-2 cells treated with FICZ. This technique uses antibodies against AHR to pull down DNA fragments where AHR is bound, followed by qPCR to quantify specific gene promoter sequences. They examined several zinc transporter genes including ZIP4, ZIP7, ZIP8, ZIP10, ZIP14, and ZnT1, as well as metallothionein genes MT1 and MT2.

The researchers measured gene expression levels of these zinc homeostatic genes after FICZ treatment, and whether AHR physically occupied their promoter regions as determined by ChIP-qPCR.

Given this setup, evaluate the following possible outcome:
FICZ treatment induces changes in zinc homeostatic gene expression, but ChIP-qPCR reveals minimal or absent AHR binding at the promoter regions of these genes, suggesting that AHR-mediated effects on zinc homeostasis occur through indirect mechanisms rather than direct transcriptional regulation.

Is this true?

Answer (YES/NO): NO